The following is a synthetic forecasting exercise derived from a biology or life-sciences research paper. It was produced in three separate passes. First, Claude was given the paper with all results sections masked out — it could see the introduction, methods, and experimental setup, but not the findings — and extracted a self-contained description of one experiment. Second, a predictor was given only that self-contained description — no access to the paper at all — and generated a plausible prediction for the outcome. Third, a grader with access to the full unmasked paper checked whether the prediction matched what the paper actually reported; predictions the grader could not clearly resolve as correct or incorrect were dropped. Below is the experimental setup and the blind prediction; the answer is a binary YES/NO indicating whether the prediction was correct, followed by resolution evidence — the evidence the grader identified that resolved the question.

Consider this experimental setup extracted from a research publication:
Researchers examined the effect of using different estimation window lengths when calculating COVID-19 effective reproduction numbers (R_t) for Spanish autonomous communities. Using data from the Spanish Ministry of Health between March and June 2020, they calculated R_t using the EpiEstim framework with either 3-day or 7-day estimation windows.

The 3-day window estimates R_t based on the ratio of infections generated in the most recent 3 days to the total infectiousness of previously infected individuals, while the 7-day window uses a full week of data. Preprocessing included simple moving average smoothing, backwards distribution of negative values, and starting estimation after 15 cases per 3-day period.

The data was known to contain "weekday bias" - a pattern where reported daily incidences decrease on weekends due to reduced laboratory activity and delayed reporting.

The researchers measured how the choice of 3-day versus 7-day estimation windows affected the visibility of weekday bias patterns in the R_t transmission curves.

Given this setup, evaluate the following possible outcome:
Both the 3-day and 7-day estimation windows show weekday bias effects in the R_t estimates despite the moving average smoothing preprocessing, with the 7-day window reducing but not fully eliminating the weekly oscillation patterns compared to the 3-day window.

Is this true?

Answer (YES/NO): NO